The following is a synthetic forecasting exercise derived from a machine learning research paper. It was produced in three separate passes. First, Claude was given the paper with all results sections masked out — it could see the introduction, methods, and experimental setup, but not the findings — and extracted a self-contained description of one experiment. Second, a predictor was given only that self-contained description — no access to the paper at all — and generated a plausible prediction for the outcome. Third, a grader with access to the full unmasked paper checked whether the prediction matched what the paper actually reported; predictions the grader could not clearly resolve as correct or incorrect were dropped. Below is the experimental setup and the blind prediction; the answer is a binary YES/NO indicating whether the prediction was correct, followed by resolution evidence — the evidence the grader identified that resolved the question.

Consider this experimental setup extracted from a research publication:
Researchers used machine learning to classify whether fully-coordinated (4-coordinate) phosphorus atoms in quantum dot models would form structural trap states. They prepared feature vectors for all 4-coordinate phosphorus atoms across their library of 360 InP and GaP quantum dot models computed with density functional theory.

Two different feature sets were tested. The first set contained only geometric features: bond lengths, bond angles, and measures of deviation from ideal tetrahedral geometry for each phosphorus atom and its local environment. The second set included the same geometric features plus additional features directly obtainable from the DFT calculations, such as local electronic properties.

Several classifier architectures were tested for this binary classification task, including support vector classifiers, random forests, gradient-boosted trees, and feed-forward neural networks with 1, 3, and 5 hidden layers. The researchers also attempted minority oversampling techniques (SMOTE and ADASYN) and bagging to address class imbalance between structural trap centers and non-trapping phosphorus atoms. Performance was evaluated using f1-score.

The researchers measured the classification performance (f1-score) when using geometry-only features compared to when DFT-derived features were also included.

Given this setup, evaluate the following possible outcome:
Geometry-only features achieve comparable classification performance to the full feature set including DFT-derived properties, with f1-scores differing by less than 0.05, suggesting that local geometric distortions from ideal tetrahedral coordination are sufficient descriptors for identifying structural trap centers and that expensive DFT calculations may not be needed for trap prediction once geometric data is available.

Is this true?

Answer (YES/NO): NO